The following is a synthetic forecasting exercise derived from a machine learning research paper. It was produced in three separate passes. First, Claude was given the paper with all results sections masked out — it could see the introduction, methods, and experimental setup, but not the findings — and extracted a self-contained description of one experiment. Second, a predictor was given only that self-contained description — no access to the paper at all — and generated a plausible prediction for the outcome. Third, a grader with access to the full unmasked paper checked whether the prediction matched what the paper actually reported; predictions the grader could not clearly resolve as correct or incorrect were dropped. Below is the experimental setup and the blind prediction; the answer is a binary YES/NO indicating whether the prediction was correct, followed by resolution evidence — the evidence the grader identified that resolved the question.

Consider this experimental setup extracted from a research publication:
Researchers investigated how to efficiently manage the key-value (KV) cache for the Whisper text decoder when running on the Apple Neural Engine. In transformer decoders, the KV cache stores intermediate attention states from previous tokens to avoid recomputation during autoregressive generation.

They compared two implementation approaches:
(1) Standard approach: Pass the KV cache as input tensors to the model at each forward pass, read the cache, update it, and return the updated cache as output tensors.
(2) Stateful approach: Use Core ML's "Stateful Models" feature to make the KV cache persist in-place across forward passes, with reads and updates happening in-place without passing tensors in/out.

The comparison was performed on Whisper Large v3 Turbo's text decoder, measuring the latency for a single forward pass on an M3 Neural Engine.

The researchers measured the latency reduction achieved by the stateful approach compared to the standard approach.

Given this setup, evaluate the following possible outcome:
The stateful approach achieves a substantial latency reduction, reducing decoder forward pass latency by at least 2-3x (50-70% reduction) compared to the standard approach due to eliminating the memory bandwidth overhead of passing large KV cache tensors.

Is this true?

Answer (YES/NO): NO